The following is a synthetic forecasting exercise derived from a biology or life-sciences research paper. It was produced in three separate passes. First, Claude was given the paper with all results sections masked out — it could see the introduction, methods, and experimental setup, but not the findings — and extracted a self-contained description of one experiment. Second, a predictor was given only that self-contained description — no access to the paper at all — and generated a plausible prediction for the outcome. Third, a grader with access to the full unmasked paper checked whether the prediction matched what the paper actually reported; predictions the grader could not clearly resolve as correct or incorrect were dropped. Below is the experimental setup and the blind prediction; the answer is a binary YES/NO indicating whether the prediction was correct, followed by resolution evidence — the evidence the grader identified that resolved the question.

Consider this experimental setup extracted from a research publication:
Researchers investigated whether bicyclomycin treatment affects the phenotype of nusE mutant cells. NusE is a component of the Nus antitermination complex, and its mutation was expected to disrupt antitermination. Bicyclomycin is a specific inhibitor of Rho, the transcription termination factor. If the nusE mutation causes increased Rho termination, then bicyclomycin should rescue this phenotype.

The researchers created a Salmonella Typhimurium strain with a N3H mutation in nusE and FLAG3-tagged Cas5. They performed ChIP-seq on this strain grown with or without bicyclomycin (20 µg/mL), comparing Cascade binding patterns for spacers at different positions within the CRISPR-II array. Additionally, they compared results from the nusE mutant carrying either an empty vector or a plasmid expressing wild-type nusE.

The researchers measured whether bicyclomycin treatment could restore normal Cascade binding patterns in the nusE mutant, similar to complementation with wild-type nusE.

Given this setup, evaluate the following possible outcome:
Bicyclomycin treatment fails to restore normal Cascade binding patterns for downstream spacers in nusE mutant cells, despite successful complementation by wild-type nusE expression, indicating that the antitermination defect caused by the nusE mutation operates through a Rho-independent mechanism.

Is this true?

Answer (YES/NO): NO